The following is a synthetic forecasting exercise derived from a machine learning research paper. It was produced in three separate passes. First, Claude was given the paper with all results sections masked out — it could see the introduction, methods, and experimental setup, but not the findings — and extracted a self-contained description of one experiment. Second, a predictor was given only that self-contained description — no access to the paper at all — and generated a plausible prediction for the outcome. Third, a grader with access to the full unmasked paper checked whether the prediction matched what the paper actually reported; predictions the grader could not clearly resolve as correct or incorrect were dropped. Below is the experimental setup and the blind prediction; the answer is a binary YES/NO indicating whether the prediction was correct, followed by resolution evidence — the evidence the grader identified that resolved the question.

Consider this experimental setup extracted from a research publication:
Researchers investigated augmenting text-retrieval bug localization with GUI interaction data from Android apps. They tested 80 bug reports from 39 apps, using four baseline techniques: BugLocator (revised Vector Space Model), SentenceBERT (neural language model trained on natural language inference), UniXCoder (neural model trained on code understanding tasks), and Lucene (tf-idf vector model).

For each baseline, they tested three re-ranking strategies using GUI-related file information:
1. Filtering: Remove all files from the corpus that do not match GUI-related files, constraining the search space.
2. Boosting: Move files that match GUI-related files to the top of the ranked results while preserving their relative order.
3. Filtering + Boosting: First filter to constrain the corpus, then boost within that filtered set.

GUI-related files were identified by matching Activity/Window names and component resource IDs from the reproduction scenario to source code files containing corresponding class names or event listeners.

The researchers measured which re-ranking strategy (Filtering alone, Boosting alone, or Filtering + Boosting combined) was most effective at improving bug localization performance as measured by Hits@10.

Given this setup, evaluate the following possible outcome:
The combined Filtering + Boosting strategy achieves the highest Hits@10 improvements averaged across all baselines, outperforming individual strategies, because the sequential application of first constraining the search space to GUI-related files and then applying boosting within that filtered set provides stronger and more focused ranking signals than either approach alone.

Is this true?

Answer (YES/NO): YES